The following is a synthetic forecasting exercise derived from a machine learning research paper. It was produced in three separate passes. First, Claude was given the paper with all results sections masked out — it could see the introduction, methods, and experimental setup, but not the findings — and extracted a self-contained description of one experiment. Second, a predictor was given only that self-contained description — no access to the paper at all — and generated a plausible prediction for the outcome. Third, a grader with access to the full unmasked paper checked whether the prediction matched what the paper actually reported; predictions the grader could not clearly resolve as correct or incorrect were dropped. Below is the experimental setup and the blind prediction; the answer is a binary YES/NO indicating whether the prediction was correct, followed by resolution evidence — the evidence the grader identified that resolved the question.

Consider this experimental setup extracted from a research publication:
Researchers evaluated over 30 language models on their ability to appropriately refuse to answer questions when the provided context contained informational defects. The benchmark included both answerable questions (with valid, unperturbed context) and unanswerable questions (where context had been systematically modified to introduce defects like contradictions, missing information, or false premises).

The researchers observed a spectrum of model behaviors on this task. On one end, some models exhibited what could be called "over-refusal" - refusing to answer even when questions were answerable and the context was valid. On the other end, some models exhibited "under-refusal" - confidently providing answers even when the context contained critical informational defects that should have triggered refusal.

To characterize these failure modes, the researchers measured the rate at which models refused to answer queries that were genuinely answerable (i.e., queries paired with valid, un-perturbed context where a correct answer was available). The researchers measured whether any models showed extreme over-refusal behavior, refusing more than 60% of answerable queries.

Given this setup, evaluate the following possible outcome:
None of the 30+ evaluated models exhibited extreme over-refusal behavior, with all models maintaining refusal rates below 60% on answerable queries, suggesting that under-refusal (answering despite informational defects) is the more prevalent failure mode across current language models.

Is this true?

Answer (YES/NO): NO